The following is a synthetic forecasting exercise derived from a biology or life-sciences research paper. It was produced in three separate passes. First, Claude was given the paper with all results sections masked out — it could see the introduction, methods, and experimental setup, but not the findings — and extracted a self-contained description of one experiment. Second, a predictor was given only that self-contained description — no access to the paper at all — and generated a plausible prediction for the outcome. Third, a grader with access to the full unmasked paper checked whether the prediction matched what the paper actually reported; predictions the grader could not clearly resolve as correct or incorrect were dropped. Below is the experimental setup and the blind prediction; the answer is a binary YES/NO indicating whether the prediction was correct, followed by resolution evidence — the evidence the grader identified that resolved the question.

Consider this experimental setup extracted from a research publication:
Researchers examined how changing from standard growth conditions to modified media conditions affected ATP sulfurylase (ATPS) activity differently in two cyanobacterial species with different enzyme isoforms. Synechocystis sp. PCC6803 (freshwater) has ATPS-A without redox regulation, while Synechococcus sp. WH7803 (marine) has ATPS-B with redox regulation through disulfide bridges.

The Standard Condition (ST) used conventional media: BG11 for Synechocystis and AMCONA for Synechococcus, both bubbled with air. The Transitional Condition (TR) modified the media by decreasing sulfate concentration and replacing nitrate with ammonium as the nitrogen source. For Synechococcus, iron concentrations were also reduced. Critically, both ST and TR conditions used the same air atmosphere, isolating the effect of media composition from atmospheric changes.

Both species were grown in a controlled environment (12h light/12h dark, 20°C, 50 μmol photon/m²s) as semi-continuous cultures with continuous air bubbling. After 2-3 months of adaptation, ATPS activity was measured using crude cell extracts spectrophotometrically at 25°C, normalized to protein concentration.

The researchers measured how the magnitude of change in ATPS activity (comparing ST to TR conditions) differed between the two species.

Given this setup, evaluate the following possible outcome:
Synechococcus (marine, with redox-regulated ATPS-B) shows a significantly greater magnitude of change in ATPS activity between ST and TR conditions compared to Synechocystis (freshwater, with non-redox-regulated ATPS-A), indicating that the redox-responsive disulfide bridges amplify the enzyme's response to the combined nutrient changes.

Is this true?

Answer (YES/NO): YES